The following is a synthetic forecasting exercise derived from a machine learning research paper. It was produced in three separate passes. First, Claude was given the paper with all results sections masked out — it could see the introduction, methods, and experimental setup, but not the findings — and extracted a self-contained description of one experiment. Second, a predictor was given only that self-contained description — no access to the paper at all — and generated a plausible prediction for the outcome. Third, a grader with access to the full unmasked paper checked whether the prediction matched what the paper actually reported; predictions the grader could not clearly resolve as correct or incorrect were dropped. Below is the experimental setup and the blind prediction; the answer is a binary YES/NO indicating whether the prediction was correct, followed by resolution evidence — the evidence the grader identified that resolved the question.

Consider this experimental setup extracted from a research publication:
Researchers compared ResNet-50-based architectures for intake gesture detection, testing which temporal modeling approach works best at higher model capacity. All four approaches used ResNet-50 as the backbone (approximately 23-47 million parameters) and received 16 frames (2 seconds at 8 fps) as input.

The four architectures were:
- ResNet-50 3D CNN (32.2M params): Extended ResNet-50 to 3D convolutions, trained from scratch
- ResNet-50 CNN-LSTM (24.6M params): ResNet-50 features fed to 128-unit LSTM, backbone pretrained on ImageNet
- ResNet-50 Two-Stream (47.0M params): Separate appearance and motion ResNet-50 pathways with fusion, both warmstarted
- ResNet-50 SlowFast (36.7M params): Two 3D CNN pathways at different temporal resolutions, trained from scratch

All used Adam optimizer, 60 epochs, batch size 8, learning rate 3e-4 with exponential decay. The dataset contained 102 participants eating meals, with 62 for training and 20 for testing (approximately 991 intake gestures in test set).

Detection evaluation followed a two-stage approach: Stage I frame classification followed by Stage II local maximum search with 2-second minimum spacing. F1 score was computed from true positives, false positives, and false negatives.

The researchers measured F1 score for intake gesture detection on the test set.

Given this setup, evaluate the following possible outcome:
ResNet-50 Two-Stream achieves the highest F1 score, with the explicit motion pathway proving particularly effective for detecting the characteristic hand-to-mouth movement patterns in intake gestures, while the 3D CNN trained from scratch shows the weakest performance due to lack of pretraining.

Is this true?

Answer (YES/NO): NO